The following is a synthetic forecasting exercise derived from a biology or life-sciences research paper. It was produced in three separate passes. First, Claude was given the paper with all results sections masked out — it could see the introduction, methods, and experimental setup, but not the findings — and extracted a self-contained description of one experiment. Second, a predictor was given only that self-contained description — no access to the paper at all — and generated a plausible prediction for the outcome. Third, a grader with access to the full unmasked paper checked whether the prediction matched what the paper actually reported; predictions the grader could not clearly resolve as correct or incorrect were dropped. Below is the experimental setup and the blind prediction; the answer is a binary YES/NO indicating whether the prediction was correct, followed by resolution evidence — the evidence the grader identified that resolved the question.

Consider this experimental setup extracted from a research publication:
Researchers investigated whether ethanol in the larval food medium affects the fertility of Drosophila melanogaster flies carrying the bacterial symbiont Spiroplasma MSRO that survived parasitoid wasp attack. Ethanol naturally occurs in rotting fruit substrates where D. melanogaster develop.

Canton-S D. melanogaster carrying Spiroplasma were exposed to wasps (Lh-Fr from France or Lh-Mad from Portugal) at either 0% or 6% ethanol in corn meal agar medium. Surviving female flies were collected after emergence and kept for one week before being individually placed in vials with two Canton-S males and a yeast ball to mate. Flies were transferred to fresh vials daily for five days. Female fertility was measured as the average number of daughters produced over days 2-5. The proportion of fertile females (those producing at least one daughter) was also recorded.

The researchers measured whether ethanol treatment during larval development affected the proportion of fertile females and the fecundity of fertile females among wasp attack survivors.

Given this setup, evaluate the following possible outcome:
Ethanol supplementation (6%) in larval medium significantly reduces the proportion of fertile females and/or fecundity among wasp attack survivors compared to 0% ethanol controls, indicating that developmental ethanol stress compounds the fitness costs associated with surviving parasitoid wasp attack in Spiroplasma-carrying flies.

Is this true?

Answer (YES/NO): NO